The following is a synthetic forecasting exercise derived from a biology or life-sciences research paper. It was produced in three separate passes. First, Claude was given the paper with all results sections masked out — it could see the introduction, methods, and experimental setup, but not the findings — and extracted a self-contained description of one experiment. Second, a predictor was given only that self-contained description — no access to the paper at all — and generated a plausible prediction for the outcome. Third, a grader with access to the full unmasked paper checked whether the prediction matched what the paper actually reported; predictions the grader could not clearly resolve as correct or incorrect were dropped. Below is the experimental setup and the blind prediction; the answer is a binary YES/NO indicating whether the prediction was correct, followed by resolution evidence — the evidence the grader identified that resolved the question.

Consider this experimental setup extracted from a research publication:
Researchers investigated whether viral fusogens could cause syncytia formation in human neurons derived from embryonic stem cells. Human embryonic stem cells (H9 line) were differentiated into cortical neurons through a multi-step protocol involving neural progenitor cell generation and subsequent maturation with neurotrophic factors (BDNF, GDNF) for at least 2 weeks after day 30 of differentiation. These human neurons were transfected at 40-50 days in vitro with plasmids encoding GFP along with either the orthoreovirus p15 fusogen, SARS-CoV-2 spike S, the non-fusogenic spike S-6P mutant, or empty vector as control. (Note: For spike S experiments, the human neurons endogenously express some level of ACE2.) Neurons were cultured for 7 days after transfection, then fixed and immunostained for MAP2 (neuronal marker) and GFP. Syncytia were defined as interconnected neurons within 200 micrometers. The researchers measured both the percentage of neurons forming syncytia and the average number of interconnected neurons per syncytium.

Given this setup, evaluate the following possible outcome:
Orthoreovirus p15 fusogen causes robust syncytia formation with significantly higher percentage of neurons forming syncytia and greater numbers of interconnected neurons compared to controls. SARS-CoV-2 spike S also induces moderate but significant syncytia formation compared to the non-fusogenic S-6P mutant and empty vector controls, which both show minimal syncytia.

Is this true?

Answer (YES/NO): NO